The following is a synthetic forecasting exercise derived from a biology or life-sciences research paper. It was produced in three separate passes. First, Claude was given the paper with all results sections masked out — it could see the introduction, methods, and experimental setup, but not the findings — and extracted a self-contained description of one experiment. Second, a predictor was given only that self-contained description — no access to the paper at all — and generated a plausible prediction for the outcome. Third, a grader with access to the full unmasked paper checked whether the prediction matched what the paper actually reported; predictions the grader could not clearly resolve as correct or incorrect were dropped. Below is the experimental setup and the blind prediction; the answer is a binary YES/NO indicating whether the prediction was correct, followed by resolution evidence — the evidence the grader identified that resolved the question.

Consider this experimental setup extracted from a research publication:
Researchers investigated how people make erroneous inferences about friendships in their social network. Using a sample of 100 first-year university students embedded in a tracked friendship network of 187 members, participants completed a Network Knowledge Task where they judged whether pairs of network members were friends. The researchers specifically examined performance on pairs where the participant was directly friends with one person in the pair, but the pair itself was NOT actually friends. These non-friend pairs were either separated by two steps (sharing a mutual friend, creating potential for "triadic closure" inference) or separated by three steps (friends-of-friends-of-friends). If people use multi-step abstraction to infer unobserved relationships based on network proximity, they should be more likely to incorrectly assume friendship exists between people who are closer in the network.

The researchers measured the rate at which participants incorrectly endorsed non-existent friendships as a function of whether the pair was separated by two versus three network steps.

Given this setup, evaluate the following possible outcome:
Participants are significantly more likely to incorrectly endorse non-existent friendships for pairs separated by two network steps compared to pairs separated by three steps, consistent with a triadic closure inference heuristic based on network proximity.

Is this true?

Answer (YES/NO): YES